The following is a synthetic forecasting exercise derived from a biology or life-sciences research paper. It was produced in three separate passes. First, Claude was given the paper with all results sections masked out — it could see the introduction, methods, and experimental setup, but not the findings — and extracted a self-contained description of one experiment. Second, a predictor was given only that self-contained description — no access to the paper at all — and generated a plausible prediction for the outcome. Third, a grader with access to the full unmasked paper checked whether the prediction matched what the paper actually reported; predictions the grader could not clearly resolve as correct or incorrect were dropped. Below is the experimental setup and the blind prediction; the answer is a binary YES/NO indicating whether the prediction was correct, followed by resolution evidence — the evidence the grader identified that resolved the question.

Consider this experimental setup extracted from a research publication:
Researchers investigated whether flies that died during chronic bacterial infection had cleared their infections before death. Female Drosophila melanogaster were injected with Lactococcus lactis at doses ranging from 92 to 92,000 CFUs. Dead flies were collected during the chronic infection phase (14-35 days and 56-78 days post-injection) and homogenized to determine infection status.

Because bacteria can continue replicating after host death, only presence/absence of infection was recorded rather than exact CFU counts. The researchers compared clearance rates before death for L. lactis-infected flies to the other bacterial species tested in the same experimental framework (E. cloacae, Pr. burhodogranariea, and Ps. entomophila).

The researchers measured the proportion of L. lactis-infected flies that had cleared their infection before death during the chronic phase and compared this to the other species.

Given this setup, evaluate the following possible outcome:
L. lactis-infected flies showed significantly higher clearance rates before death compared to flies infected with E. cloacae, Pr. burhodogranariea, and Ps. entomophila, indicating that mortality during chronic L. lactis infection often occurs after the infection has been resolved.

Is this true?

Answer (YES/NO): NO